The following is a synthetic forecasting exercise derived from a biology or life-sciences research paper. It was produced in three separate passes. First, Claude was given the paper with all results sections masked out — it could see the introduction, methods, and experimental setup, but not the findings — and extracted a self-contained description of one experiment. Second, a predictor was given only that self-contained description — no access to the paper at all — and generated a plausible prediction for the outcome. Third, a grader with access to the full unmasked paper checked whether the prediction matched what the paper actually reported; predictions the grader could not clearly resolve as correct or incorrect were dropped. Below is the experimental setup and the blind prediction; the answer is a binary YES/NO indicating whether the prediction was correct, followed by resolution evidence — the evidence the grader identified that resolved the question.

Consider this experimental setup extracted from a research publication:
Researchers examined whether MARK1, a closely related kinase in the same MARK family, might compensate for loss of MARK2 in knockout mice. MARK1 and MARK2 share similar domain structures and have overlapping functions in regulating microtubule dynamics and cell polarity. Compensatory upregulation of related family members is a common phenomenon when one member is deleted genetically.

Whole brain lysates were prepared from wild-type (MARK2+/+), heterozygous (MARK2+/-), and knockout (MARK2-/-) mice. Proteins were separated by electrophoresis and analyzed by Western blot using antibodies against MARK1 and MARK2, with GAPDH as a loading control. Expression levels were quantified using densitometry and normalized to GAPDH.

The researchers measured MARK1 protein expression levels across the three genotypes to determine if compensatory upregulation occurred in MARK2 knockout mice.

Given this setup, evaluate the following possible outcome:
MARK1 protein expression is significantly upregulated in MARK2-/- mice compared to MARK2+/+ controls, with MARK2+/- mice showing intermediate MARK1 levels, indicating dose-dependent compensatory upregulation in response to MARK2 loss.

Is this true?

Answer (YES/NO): NO